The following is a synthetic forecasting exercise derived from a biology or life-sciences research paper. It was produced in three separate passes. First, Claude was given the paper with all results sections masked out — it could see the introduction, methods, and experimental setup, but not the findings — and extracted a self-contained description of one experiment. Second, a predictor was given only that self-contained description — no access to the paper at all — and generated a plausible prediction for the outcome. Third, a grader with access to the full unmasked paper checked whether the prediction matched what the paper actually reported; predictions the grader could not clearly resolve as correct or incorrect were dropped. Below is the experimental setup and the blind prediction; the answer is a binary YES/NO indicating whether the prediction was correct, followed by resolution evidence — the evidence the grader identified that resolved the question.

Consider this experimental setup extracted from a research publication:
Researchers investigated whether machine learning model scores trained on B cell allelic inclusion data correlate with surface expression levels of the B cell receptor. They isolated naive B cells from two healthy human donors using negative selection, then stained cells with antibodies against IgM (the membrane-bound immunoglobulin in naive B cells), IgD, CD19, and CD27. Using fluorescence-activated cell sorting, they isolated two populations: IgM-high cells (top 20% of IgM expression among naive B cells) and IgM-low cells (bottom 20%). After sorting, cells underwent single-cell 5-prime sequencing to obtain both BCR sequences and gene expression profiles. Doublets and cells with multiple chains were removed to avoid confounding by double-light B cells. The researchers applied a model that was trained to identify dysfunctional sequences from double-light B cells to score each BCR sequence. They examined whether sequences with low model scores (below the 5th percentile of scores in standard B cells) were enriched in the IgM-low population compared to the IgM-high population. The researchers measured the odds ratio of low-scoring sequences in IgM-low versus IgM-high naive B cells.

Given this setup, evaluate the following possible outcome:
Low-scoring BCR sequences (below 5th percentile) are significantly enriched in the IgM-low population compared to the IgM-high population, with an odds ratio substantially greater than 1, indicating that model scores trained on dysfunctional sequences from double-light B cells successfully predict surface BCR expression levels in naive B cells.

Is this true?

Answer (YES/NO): NO